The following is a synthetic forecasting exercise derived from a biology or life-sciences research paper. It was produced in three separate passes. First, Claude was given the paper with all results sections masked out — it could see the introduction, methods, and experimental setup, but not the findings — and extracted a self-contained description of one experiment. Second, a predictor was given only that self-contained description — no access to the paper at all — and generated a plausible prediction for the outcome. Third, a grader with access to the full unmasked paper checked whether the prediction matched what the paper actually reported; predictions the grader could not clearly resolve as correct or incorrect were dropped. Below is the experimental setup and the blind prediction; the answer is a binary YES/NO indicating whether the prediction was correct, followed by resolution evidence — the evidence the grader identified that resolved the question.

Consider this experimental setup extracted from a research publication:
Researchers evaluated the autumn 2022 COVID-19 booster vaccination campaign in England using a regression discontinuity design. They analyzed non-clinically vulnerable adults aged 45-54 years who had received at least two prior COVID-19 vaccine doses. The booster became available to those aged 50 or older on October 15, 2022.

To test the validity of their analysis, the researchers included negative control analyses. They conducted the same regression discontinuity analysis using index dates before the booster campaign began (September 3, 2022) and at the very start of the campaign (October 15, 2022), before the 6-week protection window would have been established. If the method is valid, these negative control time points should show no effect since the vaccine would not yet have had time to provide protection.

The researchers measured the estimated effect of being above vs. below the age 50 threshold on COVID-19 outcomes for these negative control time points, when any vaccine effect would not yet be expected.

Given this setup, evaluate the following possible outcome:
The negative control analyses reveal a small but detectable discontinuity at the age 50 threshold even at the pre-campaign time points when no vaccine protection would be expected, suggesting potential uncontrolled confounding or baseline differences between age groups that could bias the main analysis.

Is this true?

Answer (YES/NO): NO